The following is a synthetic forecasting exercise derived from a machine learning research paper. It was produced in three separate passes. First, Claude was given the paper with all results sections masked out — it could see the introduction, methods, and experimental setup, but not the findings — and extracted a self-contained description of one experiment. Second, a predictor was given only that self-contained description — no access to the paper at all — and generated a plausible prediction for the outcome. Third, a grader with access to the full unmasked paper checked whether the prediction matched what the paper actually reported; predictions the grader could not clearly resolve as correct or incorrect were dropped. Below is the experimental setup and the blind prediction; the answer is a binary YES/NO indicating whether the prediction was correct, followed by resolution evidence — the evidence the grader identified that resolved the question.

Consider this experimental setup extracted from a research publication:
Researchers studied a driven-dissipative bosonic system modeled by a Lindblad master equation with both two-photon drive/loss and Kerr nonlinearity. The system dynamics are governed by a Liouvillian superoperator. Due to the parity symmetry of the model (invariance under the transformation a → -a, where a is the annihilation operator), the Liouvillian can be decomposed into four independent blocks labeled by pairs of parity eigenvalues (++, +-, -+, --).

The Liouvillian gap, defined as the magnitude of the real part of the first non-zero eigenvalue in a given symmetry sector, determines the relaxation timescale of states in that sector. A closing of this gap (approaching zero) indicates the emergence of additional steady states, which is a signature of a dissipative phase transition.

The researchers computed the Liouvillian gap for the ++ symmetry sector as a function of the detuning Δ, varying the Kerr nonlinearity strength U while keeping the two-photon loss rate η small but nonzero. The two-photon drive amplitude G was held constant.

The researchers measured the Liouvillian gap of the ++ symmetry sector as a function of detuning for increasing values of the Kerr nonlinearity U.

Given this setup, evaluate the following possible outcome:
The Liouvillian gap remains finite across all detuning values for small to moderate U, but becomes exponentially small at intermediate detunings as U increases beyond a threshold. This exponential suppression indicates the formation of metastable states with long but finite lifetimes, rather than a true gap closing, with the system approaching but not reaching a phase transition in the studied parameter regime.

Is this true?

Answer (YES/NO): NO